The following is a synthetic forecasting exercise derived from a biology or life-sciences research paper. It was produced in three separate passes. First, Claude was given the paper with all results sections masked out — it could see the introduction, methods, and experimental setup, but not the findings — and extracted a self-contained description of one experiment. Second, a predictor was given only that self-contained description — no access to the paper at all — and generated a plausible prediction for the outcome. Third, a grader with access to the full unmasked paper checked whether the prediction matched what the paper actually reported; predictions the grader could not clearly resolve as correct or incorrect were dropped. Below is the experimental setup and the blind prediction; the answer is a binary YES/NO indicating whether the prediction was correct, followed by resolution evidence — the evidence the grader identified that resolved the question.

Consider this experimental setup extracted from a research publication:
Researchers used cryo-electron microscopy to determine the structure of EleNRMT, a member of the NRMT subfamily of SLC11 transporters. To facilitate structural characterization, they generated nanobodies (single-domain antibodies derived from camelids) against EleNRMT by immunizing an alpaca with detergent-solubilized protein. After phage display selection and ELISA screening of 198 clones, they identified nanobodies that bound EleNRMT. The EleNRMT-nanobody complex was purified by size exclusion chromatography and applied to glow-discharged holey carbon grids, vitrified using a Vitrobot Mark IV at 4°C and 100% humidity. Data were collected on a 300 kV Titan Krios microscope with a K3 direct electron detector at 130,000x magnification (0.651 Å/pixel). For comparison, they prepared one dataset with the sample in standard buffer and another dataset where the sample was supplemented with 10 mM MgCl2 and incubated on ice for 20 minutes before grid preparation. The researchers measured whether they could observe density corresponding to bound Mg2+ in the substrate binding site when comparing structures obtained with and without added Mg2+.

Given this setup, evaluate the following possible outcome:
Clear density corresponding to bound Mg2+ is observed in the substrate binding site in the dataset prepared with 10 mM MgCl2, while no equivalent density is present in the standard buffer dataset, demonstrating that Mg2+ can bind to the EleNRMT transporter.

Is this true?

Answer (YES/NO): NO